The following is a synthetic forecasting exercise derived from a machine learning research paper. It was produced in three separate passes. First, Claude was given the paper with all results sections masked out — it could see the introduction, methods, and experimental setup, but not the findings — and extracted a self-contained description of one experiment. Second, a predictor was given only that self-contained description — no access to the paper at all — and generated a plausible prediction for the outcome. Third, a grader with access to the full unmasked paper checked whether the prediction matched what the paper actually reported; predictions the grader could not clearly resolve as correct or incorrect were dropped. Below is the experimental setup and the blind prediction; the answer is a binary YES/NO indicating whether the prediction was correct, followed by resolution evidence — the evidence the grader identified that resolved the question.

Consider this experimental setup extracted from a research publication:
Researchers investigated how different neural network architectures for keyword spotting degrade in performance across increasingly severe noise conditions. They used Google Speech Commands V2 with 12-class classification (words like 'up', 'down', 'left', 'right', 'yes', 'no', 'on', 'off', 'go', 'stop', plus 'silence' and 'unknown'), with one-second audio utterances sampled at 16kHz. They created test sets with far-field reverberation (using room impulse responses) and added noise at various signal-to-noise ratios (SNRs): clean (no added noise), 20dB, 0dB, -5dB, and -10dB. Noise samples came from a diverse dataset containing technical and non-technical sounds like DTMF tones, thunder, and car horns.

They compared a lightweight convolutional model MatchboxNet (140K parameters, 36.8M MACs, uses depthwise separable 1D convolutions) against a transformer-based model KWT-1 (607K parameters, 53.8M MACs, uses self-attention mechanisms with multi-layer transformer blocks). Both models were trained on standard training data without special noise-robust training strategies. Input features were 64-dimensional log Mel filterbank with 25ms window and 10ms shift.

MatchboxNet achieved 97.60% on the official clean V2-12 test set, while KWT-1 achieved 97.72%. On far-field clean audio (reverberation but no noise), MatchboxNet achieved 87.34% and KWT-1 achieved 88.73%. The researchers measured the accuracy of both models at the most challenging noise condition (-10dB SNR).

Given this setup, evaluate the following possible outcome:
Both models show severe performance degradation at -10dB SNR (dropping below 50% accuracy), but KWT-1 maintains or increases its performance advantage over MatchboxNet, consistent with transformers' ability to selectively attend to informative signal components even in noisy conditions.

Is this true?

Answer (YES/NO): NO